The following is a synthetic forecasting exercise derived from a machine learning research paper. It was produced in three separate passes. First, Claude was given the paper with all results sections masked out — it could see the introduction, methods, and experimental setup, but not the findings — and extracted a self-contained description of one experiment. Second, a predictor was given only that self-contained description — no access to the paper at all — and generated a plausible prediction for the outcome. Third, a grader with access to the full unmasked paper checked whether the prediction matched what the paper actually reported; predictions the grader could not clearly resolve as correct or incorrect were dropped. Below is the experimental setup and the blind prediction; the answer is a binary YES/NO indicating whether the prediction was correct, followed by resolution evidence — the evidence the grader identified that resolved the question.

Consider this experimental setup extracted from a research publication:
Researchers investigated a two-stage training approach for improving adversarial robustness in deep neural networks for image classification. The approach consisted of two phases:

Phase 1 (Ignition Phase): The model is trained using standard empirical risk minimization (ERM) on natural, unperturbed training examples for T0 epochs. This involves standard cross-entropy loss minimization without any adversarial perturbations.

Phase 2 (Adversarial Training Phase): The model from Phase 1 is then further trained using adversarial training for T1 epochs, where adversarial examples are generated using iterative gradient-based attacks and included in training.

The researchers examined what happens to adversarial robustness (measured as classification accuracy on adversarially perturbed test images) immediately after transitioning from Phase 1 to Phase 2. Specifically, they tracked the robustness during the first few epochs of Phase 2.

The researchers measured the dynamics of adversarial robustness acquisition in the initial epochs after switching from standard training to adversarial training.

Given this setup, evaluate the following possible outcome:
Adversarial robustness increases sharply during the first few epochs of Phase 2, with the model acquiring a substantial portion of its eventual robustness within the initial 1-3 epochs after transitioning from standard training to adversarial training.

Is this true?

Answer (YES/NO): YES